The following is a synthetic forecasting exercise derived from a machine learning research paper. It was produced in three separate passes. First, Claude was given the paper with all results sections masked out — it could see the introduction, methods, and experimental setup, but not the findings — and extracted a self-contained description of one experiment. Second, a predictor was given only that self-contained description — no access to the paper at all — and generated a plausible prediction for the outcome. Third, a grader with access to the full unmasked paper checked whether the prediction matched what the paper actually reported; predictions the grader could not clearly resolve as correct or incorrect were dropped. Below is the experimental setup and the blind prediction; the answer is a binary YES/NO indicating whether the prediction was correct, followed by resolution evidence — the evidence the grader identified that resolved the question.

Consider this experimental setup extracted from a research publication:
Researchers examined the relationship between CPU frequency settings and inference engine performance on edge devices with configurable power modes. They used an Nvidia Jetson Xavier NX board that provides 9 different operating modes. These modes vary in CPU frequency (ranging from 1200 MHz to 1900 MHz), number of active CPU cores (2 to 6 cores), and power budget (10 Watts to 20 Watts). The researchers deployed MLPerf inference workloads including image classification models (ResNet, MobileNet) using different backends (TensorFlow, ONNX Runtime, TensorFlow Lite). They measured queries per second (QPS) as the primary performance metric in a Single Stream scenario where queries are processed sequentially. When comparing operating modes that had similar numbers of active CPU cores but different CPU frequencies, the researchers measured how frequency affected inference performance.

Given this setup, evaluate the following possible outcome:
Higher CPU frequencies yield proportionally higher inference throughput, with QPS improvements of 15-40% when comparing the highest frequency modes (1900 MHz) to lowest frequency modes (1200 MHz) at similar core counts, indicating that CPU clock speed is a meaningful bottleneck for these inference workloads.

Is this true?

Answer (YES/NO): NO